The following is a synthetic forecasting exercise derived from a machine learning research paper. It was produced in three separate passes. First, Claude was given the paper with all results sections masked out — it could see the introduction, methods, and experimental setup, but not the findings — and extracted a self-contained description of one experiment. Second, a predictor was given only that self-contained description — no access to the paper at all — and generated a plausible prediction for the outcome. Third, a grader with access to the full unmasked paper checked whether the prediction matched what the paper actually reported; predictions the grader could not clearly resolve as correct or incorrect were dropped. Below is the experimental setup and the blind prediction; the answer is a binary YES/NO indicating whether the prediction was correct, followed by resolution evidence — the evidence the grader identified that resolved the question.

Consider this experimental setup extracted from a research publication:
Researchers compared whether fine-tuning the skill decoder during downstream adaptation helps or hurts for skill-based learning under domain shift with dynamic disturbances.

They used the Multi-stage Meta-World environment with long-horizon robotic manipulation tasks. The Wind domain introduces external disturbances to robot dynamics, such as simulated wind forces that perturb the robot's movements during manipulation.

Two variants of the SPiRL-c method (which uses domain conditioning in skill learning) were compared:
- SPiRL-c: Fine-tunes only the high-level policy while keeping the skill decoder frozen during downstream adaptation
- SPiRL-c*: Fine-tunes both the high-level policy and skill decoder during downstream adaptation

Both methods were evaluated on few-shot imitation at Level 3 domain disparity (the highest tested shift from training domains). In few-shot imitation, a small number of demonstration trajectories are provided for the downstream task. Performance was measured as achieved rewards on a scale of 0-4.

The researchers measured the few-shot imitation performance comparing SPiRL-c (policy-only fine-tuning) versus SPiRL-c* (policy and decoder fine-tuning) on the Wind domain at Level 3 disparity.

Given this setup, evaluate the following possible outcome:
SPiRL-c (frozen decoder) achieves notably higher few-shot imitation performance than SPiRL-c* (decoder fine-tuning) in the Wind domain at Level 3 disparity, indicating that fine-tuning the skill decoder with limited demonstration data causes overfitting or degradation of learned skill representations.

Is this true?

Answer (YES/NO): NO